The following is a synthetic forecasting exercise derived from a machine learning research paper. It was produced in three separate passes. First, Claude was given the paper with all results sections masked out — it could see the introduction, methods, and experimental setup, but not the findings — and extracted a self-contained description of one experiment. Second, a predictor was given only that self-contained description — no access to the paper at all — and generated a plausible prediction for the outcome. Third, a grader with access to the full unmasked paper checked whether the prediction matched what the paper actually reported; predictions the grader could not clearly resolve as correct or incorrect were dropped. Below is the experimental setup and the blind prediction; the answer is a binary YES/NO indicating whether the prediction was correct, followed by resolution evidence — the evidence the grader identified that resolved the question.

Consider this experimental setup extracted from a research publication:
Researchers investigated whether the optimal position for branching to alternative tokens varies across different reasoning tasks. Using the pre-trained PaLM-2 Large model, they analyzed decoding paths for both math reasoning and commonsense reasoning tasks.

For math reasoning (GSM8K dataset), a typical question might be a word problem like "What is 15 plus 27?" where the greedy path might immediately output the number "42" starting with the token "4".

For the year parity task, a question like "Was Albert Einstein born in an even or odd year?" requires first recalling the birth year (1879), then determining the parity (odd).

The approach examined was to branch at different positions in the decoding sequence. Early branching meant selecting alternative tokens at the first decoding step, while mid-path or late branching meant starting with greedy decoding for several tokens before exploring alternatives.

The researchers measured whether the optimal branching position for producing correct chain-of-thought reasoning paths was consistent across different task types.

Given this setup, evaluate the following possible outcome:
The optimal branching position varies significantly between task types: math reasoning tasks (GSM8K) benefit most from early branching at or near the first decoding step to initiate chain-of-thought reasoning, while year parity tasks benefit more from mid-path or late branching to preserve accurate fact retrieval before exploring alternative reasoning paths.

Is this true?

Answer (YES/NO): NO